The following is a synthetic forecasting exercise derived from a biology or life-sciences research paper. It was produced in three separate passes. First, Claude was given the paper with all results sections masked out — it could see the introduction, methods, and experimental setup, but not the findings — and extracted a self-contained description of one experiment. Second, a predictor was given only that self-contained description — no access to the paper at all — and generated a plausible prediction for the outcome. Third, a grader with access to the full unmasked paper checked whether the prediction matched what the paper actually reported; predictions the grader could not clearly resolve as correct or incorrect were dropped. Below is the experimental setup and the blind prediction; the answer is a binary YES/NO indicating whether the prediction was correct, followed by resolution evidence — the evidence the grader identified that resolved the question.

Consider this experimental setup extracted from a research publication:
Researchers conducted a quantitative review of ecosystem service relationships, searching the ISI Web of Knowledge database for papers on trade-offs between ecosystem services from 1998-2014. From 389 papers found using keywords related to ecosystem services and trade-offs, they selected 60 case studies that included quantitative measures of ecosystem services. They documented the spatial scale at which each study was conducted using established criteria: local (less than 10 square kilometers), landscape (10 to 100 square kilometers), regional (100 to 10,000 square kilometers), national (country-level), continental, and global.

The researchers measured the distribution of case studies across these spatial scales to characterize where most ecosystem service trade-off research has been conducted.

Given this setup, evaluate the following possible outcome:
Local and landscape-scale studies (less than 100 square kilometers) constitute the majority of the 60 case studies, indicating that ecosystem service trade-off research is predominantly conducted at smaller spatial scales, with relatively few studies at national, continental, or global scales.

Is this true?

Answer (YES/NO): NO